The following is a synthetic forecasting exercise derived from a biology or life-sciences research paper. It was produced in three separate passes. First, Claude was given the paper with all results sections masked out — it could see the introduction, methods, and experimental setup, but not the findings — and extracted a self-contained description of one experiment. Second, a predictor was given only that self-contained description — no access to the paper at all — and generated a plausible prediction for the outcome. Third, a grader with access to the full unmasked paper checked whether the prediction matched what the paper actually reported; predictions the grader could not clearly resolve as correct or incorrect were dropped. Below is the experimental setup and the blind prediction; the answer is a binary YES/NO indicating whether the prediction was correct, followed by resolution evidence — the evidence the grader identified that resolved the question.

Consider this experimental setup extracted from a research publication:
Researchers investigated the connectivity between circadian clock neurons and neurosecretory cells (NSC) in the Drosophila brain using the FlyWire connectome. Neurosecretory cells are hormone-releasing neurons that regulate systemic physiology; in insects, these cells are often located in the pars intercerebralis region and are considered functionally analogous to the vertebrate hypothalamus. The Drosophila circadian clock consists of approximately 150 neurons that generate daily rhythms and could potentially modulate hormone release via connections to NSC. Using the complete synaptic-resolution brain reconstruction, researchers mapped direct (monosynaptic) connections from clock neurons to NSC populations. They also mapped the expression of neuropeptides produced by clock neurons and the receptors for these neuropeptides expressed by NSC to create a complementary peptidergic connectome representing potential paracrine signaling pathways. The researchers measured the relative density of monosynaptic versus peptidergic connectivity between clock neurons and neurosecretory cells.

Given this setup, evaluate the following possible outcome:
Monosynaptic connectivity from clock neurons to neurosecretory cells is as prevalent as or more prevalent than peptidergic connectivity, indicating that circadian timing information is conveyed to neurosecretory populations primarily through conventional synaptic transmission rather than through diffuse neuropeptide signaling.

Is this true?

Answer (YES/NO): NO